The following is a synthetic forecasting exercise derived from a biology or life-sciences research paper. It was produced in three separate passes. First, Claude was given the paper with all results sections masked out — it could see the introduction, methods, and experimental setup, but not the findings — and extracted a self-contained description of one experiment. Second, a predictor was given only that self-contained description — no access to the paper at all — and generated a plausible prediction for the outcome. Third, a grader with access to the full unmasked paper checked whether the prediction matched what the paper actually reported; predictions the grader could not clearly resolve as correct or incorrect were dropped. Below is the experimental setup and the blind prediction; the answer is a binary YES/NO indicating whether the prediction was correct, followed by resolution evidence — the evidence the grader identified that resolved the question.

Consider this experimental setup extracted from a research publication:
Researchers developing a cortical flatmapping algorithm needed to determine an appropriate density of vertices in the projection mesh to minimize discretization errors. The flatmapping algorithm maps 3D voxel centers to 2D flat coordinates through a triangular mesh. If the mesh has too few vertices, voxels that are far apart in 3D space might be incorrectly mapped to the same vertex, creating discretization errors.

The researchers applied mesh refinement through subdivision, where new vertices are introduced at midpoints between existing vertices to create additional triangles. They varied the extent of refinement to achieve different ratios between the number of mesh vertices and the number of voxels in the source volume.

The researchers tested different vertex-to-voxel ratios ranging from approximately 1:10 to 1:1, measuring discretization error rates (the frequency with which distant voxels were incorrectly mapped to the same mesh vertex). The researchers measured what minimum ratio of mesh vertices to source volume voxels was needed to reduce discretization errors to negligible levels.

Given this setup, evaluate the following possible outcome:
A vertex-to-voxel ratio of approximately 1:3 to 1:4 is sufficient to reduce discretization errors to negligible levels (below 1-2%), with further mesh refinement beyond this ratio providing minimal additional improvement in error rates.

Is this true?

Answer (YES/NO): NO